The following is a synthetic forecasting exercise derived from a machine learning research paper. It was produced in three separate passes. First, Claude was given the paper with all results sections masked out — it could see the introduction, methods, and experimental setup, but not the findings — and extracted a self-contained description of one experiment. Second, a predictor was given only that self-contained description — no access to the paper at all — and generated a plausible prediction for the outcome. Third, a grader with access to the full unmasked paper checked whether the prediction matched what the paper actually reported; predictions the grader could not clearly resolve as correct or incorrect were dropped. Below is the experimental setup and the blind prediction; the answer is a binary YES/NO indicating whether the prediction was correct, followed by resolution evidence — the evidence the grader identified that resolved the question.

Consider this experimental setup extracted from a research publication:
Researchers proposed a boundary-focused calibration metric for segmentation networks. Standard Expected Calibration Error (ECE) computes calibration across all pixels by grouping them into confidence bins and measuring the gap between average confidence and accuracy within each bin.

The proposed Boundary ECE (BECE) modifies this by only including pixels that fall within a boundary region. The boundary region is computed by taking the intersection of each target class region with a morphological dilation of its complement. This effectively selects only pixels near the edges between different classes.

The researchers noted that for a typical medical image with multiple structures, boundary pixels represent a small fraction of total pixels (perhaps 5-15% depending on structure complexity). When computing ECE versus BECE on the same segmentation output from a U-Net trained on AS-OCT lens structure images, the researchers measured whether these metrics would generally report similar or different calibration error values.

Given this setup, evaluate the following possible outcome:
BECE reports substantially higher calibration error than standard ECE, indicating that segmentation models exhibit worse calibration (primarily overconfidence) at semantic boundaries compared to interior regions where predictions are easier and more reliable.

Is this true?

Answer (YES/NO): YES